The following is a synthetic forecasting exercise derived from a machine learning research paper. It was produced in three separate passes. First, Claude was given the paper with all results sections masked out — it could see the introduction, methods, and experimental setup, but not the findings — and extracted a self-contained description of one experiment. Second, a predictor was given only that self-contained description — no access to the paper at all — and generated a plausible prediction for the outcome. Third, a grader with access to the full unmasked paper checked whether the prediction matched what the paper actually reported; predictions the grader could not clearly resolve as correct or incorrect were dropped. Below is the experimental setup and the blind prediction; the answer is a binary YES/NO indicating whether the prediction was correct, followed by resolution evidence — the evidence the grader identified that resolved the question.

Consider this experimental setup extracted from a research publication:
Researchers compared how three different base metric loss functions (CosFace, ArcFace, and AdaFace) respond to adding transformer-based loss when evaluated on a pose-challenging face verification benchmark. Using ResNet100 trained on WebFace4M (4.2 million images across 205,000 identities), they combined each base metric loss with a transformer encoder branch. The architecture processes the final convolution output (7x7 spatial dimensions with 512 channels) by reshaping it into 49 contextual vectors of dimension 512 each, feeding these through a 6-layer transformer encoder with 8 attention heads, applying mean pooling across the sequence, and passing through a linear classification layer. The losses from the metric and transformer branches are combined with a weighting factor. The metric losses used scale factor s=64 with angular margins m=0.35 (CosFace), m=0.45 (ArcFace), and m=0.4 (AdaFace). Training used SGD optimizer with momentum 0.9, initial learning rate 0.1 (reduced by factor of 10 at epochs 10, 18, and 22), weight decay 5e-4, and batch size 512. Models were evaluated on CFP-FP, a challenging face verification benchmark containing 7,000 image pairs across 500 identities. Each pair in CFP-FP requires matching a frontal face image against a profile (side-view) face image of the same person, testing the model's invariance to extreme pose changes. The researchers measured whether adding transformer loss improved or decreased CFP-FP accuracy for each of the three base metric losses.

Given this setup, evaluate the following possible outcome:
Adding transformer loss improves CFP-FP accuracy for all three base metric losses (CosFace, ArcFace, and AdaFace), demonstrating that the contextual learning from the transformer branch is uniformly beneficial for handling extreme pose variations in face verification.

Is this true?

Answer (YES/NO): NO